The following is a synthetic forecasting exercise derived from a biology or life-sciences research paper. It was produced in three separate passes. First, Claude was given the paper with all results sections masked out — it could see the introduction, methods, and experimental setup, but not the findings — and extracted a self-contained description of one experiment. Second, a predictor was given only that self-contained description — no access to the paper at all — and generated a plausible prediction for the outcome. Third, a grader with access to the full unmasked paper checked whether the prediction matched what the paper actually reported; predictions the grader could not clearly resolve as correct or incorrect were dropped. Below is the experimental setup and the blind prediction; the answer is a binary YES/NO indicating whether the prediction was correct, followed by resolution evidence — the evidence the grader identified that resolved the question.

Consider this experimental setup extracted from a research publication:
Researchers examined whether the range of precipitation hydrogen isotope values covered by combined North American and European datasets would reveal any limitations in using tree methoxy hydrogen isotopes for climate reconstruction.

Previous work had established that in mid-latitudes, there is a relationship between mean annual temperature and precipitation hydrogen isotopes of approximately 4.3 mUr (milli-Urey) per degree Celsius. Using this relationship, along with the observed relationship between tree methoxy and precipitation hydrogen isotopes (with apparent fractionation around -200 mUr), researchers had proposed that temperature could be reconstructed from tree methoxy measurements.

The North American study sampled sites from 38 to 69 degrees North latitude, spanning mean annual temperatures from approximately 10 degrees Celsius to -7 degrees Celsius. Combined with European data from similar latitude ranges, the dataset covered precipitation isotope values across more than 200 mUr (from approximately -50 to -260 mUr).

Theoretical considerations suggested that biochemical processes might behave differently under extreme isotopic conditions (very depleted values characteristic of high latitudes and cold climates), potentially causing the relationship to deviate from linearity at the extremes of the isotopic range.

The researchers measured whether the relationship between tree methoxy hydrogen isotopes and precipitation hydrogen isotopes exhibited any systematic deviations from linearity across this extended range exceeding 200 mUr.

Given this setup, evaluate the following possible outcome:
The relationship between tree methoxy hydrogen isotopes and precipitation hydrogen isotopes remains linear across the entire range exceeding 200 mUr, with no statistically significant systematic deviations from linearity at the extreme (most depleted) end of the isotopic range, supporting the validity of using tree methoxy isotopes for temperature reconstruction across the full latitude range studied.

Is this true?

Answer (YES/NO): YES